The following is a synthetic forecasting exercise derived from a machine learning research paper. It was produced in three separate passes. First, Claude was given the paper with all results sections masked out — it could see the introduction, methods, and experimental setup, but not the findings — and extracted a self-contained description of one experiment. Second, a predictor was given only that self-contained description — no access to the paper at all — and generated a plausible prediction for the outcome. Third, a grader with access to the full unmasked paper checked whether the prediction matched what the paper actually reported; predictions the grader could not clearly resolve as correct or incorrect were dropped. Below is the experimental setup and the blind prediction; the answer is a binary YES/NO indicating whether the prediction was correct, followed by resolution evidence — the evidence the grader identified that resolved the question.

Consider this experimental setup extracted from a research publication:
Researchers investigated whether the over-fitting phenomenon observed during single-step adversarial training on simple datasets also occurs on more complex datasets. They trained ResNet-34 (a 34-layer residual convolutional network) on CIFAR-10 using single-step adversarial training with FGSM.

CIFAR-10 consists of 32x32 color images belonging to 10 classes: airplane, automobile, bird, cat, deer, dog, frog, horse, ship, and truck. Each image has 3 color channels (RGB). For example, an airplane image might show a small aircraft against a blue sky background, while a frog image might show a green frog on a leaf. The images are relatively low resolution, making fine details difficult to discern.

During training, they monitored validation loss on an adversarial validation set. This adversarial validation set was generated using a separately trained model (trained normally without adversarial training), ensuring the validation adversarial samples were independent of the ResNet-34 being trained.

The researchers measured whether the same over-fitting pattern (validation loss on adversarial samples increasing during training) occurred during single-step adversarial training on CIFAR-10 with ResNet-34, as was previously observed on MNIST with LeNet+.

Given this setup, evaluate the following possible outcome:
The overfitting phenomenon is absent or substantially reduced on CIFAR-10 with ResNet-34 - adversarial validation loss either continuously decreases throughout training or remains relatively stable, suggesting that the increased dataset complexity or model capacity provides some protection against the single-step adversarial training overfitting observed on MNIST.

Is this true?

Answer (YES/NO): NO